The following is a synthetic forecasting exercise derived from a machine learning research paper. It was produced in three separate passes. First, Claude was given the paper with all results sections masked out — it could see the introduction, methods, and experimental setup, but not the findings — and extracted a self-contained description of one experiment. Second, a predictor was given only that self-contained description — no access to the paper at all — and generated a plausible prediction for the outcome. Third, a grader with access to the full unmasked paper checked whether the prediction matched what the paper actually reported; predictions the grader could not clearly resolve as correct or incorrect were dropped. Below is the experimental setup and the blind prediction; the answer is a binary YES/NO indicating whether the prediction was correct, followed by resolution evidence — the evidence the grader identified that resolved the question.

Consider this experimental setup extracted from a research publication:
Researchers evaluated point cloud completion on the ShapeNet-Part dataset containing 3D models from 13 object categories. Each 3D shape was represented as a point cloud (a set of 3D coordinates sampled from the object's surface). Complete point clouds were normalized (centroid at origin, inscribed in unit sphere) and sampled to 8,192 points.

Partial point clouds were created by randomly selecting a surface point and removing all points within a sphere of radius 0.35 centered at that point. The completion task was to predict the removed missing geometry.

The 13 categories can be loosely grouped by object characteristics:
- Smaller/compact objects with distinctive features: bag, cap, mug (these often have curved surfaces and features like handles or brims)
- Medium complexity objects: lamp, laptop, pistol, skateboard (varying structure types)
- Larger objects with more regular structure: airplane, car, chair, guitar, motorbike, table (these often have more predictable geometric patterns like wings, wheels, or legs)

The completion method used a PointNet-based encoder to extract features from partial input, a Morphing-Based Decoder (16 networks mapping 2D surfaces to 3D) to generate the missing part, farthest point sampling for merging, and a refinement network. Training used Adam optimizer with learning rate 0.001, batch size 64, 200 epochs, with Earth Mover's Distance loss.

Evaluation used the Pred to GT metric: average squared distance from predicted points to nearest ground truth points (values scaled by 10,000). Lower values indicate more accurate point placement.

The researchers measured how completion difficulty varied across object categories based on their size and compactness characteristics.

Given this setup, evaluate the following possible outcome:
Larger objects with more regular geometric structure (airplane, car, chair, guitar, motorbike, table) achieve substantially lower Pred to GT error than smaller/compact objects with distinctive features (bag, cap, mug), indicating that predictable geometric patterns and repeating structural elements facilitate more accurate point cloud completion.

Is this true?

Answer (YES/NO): NO